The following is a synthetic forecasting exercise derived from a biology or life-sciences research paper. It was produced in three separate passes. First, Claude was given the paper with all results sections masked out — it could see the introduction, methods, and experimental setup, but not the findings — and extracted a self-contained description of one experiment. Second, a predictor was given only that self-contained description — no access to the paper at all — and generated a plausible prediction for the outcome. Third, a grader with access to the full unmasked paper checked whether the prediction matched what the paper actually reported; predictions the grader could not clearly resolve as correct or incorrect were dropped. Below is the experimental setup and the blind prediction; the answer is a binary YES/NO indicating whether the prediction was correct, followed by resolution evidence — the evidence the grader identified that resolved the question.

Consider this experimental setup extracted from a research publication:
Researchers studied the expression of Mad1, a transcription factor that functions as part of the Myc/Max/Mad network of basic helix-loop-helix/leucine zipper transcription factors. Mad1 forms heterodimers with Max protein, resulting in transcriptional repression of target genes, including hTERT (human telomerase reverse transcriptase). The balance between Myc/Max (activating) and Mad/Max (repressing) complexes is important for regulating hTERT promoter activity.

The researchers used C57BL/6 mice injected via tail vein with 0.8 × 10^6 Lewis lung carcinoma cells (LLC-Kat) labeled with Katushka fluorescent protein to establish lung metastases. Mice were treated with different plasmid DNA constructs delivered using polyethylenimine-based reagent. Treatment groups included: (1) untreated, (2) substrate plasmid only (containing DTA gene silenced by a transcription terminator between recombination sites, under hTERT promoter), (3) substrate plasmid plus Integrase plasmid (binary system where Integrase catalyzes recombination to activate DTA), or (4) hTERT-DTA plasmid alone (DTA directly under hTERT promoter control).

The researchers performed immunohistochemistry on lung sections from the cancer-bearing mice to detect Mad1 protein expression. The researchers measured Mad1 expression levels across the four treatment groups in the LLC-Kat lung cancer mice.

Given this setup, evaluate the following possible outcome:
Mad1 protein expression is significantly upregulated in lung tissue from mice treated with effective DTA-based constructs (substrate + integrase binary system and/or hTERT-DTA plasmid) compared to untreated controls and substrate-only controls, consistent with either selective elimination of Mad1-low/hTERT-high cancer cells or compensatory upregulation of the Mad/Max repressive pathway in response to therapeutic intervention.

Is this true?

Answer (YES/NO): NO